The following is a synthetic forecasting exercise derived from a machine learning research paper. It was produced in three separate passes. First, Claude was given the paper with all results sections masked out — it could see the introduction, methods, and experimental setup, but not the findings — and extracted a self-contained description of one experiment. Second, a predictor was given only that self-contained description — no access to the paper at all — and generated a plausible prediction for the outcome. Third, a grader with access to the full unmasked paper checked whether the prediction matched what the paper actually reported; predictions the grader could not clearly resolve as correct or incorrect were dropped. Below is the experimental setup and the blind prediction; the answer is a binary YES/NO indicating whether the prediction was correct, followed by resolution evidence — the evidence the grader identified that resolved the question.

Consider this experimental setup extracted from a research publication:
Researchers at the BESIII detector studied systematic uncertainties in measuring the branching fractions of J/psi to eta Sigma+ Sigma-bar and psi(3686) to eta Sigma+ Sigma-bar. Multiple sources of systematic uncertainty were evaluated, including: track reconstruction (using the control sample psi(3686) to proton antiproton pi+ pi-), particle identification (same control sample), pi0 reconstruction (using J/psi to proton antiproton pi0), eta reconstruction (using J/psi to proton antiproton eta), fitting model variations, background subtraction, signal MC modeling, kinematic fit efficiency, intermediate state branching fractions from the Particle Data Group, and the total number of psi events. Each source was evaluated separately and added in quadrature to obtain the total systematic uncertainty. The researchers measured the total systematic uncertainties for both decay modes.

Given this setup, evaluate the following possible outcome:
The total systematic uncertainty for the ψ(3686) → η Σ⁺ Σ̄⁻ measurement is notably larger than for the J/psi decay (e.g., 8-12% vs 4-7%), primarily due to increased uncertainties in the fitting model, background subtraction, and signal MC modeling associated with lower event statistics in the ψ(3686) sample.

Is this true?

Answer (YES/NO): NO